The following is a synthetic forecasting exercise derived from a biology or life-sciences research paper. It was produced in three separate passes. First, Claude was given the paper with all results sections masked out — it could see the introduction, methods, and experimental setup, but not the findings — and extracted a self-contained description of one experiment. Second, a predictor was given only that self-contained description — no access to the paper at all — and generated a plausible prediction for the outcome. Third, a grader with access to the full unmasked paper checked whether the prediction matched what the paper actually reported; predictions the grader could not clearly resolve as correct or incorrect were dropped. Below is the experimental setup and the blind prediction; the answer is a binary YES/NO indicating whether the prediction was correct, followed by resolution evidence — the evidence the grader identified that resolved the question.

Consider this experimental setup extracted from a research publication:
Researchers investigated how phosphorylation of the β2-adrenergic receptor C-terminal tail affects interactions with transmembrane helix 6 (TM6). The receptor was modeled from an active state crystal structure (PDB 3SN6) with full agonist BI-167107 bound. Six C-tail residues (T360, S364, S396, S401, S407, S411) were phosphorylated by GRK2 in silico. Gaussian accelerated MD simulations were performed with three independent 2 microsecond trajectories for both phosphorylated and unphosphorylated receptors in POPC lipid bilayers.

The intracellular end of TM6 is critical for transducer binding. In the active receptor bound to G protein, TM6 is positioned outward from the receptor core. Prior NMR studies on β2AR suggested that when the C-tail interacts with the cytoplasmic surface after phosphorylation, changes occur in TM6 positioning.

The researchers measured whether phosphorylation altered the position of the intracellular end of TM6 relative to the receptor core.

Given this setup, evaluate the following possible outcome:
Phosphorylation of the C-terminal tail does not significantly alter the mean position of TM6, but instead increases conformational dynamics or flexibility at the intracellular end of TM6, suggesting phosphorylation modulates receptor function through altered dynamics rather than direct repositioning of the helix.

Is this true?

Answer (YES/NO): NO